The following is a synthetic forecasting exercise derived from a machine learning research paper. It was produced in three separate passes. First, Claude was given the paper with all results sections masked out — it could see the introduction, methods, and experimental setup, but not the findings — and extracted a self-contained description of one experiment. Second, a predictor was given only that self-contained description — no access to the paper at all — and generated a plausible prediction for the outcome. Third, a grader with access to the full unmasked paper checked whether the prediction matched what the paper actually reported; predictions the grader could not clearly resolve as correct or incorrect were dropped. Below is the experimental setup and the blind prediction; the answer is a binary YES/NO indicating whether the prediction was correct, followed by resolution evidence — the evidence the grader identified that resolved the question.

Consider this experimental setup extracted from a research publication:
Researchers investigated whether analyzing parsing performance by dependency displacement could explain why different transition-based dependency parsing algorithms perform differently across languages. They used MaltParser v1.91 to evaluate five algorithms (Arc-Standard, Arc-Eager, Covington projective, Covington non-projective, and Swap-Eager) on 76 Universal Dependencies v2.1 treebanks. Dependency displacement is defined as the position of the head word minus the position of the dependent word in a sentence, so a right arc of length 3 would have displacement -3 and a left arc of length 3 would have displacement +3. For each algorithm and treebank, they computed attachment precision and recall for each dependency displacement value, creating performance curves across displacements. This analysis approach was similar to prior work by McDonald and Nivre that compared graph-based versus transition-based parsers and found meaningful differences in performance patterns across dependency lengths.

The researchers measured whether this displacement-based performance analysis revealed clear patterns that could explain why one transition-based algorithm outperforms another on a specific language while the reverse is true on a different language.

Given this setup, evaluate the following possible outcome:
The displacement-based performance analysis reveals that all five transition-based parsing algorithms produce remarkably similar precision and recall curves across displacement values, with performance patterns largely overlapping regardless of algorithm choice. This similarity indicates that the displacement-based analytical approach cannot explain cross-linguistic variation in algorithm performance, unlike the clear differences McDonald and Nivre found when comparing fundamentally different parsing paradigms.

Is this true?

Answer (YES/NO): NO